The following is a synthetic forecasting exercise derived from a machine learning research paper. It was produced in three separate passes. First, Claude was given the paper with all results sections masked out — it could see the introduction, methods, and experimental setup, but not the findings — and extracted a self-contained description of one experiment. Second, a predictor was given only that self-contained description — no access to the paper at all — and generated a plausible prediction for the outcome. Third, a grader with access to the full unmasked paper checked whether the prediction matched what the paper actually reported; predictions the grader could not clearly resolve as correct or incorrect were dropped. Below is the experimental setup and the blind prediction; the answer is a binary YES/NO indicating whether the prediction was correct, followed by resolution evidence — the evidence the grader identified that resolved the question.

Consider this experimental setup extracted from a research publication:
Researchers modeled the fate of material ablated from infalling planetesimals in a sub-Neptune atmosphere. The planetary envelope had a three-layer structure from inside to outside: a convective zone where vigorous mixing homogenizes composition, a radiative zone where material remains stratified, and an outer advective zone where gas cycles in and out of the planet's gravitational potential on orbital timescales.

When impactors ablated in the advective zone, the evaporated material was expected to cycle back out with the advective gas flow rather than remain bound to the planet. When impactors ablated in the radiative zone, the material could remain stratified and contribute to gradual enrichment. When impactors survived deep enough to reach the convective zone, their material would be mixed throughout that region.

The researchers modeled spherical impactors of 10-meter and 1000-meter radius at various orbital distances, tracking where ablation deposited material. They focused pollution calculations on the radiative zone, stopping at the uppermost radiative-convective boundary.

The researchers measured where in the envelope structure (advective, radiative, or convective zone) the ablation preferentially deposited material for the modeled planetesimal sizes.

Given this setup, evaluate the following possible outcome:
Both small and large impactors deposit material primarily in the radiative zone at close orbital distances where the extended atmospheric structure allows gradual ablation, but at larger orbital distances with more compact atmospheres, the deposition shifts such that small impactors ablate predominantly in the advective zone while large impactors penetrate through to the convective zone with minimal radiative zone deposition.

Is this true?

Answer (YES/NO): NO